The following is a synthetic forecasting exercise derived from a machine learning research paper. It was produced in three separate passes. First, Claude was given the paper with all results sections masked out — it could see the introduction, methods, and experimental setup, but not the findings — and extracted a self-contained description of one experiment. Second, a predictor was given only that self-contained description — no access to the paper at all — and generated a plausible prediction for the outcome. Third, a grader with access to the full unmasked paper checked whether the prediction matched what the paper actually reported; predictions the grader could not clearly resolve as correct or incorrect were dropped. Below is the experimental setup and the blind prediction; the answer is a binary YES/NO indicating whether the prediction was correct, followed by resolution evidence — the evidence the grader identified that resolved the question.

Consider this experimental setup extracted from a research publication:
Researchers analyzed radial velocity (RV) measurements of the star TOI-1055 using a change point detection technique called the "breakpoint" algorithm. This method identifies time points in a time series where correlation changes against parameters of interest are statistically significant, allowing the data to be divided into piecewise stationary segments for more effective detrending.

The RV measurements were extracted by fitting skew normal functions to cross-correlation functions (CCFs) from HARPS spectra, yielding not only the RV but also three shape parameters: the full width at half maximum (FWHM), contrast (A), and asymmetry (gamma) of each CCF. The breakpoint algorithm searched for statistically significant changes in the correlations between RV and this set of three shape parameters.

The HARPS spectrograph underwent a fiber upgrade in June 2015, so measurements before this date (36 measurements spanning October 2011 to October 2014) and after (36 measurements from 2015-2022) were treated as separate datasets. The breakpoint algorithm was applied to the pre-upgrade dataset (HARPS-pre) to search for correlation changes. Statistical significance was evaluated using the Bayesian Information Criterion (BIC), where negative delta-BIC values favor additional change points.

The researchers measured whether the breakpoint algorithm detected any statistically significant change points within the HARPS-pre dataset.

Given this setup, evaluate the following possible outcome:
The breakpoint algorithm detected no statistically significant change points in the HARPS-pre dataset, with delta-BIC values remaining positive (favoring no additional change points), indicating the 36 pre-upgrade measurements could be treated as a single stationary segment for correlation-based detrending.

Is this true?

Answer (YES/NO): NO